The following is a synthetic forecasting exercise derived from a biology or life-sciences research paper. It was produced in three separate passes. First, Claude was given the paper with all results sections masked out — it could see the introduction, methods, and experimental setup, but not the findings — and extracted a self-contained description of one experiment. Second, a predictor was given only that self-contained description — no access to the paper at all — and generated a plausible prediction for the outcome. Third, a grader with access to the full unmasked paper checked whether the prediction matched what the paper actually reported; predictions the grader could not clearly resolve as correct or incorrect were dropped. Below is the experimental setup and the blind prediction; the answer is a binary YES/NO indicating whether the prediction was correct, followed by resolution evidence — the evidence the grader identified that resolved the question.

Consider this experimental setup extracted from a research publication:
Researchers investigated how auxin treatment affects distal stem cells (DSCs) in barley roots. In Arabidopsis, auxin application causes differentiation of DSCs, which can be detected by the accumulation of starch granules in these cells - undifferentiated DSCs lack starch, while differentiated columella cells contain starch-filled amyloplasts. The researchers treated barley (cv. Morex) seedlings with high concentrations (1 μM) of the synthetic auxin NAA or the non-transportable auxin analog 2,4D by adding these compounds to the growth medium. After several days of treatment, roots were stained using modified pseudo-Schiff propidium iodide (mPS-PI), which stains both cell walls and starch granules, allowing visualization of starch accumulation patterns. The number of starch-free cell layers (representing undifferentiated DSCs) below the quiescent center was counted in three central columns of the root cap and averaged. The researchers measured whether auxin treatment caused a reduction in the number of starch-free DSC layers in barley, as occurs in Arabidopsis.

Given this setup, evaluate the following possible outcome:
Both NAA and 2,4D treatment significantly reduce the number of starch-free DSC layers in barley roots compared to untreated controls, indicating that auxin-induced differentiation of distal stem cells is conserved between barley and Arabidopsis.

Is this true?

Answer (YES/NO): NO